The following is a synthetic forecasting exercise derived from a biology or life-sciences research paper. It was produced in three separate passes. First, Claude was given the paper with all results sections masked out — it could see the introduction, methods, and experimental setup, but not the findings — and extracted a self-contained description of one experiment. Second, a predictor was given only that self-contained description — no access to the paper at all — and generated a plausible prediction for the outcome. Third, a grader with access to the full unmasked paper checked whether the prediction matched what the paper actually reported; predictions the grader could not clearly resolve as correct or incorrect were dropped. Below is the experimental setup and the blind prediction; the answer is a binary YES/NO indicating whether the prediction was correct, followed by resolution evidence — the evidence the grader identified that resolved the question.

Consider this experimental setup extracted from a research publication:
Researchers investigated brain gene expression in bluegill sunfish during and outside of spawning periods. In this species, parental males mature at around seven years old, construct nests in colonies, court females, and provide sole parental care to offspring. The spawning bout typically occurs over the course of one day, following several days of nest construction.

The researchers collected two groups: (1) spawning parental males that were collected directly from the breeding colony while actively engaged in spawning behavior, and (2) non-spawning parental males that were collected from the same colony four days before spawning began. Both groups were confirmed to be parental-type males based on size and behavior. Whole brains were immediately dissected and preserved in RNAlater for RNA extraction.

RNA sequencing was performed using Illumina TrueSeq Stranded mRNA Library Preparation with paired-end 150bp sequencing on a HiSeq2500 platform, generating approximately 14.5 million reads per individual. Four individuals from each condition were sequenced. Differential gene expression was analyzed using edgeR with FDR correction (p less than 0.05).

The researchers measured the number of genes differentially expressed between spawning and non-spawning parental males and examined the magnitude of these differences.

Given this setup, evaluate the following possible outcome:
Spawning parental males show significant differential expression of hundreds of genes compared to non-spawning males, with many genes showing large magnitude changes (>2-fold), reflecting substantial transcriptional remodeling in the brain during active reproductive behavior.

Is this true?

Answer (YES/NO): NO